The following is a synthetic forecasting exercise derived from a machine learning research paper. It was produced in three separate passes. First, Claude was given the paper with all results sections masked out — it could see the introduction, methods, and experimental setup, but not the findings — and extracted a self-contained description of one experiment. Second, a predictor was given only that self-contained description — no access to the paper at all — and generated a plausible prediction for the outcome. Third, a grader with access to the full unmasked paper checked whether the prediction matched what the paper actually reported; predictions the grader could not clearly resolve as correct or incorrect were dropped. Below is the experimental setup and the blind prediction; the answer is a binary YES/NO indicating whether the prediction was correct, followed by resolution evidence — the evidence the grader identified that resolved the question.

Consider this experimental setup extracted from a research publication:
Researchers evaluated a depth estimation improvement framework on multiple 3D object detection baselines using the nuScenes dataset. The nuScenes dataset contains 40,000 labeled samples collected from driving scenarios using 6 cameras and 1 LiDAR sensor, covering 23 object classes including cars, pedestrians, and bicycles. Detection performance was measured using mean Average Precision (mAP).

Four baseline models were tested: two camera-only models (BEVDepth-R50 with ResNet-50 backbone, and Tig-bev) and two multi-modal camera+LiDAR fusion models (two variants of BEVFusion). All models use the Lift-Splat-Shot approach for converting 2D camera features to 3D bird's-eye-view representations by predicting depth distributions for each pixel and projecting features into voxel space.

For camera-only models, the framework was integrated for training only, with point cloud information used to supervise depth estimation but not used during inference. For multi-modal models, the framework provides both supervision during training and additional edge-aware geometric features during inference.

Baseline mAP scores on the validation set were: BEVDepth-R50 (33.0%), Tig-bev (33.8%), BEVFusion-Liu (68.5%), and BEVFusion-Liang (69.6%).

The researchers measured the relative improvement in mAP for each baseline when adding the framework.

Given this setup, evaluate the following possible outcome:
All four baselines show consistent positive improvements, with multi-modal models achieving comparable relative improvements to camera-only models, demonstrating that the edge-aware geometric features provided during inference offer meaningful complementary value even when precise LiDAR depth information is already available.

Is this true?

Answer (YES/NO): NO